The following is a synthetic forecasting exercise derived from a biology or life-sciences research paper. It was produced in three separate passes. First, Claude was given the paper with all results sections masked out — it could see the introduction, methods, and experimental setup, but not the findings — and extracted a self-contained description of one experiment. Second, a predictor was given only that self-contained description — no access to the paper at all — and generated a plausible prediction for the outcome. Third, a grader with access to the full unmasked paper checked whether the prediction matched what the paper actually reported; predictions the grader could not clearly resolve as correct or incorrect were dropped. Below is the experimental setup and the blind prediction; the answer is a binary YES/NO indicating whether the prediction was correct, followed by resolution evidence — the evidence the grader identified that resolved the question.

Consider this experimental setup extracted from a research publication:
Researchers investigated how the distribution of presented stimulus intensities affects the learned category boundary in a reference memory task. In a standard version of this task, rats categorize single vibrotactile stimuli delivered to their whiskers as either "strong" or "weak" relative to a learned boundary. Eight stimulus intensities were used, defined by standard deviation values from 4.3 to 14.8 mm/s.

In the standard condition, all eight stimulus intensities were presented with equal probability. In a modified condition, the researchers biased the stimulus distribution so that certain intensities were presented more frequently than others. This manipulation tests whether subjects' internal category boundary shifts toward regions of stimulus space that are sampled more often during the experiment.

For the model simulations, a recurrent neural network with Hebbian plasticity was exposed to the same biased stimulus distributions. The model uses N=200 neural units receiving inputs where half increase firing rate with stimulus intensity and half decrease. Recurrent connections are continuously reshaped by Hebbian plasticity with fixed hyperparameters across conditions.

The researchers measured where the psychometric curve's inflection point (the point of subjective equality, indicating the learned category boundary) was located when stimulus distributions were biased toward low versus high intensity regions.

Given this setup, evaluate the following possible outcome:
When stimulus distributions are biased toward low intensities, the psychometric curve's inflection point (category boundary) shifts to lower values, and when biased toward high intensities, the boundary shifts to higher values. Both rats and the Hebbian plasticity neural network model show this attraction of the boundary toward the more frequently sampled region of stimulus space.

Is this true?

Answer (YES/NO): YES